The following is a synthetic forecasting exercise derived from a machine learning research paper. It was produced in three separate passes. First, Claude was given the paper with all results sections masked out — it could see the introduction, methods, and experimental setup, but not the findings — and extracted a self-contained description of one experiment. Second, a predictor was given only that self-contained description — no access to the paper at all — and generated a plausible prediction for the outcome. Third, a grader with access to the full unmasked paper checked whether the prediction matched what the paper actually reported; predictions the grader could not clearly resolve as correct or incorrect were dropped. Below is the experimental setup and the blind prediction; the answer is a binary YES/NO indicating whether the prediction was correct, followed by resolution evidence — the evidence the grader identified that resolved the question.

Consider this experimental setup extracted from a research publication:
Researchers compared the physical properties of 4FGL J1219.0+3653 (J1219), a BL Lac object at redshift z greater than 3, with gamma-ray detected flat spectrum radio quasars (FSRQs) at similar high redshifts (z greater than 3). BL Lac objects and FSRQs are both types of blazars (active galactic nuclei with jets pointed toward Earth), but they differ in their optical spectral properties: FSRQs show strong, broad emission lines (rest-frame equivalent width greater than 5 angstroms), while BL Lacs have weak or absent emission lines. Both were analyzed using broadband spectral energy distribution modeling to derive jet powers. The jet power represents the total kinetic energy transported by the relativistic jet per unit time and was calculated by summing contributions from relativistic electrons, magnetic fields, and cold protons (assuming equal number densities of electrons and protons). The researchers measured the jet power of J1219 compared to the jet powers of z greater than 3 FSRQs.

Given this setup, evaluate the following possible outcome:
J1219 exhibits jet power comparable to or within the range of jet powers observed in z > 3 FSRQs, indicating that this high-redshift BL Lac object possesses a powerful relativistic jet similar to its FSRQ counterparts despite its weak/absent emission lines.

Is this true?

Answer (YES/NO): NO